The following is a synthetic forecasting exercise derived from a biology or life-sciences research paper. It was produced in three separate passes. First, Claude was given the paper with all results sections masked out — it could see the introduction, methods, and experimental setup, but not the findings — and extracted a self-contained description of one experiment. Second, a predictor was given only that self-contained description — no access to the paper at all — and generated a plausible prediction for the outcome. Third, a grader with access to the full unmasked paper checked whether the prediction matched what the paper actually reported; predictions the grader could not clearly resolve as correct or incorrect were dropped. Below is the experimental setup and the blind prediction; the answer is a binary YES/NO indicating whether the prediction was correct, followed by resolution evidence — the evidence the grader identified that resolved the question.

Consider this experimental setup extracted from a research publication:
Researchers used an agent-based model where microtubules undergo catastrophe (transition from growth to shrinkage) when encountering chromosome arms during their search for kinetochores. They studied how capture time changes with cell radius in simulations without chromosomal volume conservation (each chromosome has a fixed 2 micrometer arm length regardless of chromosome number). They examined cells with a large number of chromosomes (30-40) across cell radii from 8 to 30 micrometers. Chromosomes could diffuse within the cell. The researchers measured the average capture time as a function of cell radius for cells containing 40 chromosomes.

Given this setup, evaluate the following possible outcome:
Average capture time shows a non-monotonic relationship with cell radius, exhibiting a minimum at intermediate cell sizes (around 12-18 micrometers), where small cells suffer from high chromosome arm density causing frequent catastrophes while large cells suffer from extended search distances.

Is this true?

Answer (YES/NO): YES